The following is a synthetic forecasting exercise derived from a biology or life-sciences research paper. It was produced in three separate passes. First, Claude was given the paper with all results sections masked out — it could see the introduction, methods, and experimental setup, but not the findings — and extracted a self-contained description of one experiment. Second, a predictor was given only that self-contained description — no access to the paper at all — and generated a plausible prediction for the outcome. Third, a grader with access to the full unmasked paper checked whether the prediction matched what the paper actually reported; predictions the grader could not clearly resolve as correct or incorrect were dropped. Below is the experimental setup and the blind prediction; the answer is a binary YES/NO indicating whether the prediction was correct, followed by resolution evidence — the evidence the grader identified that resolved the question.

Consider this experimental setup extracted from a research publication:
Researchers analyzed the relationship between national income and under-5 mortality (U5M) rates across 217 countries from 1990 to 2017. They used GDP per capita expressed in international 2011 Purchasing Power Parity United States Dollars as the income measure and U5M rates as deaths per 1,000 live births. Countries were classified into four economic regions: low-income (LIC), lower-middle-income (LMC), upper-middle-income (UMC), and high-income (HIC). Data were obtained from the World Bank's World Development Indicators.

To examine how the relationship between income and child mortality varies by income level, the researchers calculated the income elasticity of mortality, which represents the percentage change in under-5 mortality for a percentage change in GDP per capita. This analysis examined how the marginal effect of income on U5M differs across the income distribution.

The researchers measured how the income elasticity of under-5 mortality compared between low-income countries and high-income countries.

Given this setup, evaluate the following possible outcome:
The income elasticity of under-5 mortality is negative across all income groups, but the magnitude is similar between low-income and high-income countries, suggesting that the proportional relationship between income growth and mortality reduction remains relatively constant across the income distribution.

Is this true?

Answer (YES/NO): NO